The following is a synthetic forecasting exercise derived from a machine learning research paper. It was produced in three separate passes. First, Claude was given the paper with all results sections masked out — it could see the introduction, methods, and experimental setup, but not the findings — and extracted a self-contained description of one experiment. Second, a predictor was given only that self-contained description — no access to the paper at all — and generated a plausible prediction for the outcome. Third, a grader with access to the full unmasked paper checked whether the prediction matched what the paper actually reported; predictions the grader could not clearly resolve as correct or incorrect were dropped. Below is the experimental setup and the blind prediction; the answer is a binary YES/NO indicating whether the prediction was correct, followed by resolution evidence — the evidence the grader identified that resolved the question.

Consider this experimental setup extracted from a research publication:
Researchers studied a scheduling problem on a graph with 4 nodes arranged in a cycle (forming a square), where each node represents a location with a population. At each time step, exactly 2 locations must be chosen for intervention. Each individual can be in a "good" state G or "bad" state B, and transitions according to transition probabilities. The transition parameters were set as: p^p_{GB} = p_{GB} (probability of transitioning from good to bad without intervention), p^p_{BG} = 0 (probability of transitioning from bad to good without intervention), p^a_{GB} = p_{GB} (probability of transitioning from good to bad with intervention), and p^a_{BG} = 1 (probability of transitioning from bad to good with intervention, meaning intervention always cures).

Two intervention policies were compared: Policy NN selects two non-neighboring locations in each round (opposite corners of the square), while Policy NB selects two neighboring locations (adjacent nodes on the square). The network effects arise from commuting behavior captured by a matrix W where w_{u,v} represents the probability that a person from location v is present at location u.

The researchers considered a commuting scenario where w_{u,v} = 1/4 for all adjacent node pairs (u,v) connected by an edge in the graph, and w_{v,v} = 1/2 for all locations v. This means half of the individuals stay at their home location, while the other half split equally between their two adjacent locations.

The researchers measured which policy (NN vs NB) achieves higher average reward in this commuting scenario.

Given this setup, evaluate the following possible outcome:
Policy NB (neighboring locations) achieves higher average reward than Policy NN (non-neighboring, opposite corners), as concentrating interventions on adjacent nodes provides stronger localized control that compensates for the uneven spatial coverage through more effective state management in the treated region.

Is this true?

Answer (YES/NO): YES